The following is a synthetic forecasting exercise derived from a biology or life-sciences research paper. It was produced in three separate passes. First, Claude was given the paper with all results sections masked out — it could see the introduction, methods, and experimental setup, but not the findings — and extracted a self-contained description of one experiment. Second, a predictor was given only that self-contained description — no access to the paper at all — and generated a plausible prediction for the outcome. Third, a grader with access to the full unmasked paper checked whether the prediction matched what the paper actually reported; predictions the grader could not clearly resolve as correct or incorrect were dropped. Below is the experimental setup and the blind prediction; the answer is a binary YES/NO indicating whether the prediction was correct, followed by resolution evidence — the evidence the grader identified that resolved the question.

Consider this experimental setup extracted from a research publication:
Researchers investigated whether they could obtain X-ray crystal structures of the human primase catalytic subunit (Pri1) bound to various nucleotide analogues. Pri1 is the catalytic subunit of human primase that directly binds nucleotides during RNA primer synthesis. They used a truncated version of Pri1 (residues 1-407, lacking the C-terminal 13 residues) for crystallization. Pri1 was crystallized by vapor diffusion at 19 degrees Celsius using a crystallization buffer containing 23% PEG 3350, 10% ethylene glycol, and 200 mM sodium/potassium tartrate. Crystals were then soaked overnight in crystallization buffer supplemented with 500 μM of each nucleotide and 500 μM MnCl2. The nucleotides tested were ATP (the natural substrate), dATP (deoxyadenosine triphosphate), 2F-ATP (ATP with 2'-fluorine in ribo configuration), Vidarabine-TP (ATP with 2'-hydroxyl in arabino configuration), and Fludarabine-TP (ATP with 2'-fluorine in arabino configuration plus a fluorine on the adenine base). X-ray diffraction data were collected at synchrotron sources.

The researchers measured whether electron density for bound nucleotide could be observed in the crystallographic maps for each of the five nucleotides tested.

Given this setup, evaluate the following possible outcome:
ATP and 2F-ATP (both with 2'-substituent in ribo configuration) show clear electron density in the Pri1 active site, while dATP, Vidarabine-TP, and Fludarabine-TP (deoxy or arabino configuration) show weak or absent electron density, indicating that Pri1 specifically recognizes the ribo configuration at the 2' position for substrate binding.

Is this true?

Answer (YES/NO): NO